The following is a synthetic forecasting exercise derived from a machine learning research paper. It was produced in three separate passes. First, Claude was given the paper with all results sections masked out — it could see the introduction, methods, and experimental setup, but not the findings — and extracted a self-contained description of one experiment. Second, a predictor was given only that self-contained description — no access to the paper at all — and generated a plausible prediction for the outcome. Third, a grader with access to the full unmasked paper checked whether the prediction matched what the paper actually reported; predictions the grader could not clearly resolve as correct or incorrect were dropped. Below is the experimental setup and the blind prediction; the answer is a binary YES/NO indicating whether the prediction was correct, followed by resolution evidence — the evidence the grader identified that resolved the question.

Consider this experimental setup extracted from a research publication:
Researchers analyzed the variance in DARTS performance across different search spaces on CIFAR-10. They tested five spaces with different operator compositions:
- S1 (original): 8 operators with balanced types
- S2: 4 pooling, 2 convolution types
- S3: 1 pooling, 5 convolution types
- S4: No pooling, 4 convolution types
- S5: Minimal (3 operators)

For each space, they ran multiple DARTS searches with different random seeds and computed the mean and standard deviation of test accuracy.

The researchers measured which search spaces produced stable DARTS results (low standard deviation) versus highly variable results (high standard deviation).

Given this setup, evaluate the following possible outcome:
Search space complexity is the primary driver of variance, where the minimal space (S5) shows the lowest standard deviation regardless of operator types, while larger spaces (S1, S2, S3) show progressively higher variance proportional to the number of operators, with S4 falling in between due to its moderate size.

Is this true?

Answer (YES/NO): NO